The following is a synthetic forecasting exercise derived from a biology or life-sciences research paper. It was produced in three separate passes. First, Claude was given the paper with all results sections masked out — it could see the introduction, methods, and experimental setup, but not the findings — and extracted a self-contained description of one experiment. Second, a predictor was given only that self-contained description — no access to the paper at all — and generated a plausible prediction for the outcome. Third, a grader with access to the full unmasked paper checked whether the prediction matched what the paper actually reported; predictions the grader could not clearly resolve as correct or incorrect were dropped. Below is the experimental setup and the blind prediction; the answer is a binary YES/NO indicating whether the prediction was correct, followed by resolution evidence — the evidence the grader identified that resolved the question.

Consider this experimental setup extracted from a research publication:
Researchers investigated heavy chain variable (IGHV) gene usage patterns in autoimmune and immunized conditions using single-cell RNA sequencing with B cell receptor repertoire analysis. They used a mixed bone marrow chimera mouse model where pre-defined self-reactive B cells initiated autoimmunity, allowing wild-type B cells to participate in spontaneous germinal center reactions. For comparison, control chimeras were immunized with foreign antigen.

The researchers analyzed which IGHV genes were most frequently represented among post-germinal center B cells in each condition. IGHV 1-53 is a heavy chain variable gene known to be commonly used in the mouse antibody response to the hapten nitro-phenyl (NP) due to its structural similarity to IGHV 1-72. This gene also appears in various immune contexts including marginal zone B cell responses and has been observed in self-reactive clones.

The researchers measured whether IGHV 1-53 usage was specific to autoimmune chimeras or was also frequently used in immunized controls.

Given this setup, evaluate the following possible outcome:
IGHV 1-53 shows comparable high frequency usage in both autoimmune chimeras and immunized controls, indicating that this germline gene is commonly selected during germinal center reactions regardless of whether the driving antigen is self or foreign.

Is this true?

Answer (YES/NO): NO